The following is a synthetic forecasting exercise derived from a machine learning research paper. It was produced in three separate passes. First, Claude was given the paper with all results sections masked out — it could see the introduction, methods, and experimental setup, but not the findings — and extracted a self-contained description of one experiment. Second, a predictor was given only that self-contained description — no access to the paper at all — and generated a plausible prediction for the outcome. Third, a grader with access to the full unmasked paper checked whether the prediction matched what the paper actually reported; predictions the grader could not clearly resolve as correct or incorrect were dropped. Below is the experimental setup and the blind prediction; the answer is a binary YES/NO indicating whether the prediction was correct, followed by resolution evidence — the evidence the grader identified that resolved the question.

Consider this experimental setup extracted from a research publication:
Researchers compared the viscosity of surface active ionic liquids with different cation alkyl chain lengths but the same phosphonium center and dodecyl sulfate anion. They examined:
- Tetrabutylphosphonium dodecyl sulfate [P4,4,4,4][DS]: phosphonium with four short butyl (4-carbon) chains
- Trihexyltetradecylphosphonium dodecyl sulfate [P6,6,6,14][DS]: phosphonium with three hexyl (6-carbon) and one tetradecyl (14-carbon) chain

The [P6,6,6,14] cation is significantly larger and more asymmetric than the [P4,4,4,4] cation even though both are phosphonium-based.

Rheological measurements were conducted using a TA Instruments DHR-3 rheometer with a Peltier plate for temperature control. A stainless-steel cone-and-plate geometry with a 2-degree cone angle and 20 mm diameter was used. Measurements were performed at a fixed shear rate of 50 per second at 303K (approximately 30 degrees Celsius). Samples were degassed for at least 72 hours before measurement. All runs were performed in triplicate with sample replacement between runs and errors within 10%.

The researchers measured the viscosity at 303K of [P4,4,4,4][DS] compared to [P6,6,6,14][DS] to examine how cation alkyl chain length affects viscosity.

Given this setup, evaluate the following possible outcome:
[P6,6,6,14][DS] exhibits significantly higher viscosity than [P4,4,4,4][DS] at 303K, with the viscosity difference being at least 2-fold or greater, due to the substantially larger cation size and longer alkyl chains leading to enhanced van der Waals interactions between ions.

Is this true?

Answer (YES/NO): NO